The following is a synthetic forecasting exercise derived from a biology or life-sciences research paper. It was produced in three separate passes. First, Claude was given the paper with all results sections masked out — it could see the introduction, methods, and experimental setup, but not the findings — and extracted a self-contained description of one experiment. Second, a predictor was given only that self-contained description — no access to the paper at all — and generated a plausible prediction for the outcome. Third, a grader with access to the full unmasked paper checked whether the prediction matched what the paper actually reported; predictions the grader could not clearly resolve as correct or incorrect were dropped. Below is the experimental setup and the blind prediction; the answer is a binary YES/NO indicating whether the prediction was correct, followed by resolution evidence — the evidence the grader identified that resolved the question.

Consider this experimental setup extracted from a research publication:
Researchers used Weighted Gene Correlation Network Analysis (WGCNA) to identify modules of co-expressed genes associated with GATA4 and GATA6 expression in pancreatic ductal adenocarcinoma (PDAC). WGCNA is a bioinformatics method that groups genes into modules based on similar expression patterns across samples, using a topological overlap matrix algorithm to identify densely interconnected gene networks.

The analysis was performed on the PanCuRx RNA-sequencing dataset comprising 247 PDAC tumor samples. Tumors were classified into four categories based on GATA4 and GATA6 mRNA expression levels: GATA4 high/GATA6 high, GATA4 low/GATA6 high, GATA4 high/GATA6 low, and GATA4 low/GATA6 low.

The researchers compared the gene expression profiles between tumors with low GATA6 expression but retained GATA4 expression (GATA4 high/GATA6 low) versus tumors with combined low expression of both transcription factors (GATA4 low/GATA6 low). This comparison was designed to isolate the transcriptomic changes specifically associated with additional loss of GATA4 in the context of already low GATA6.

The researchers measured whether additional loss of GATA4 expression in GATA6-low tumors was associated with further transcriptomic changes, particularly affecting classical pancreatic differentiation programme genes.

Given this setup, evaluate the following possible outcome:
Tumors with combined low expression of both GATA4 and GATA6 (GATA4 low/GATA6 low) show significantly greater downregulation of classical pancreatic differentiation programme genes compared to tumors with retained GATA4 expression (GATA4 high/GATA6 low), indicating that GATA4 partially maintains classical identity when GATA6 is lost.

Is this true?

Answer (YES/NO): YES